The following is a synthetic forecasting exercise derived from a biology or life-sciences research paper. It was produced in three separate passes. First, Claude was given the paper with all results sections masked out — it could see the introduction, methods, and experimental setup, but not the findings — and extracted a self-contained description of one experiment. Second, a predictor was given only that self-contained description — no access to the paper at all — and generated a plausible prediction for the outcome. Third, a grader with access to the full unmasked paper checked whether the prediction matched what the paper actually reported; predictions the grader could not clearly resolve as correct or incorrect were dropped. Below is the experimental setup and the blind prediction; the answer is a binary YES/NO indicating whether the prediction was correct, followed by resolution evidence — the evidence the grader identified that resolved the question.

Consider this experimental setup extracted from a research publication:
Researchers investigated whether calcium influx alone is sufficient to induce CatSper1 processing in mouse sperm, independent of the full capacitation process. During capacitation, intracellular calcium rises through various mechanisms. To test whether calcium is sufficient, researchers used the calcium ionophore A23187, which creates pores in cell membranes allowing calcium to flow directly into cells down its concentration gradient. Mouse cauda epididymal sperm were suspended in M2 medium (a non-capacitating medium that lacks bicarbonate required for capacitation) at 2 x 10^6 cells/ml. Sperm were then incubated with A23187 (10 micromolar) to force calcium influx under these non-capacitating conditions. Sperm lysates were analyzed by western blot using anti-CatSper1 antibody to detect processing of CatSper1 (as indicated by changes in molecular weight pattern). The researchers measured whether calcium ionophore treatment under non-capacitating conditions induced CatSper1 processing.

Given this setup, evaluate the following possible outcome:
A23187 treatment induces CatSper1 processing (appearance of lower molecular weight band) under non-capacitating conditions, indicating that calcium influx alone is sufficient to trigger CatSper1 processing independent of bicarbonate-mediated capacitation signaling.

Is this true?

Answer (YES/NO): YES